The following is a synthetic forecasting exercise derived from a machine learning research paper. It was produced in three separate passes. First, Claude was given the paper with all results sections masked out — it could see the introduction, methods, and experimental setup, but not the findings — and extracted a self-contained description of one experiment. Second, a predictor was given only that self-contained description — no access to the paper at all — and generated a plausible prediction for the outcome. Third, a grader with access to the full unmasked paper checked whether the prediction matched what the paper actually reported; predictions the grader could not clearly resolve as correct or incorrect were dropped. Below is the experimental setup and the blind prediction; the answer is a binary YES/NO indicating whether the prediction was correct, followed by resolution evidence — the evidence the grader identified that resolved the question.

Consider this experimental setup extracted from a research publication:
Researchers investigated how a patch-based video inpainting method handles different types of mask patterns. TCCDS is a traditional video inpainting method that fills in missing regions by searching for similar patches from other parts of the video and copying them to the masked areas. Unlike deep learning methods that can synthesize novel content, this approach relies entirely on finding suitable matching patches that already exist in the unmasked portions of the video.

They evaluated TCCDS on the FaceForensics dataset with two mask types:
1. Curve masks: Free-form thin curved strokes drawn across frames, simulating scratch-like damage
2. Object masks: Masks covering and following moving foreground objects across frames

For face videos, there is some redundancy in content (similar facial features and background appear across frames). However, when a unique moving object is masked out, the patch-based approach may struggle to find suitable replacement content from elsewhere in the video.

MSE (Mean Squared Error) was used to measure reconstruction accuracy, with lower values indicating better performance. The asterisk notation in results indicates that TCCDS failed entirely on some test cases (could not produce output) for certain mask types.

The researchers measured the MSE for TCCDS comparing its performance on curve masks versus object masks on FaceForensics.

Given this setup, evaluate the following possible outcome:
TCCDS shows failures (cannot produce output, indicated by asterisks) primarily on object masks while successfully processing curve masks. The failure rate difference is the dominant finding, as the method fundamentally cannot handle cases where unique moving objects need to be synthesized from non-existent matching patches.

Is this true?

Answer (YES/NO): NO